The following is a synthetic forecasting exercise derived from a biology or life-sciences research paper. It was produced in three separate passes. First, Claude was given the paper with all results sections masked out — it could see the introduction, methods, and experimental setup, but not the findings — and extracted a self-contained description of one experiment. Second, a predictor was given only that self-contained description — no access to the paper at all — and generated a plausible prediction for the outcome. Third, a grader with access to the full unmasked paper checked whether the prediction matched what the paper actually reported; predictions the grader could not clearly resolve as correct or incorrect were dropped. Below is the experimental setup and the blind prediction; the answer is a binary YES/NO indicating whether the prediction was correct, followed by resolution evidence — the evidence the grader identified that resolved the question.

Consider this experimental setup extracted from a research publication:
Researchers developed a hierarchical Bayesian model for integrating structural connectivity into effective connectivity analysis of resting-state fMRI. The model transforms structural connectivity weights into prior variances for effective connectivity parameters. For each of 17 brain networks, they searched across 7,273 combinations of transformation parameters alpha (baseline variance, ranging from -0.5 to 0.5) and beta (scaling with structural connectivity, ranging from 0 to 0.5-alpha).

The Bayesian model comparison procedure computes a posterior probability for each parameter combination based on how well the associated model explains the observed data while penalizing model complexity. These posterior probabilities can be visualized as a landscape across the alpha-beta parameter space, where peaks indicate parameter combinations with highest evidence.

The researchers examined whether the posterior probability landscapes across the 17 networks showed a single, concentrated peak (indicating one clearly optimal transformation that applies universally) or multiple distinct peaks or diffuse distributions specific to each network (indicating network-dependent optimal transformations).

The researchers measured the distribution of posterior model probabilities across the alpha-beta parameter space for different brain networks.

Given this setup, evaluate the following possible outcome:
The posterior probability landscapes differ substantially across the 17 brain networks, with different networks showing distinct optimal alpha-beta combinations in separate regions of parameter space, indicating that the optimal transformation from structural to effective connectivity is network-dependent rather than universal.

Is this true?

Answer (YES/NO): NO